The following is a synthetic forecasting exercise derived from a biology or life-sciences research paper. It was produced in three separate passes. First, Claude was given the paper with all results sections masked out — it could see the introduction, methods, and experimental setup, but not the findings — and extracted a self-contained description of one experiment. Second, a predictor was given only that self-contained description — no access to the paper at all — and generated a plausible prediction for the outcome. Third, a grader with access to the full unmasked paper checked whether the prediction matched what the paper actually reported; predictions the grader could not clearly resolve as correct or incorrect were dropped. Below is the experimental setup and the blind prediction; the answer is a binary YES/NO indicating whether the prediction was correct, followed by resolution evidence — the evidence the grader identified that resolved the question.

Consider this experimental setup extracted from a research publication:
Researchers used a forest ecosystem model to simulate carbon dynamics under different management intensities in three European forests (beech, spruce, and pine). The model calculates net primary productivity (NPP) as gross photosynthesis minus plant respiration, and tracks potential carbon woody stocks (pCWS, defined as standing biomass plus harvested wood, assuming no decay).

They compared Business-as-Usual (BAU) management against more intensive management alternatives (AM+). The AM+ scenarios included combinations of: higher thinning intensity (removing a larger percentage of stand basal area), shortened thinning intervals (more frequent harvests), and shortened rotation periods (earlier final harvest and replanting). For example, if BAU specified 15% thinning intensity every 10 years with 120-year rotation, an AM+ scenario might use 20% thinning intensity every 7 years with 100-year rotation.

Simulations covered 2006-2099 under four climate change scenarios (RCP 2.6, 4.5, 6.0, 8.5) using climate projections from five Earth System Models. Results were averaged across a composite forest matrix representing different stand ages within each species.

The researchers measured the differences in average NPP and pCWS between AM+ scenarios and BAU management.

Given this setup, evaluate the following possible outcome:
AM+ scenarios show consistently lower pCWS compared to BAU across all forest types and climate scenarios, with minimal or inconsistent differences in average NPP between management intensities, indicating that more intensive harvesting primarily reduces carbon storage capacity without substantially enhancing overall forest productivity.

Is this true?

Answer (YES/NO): NO